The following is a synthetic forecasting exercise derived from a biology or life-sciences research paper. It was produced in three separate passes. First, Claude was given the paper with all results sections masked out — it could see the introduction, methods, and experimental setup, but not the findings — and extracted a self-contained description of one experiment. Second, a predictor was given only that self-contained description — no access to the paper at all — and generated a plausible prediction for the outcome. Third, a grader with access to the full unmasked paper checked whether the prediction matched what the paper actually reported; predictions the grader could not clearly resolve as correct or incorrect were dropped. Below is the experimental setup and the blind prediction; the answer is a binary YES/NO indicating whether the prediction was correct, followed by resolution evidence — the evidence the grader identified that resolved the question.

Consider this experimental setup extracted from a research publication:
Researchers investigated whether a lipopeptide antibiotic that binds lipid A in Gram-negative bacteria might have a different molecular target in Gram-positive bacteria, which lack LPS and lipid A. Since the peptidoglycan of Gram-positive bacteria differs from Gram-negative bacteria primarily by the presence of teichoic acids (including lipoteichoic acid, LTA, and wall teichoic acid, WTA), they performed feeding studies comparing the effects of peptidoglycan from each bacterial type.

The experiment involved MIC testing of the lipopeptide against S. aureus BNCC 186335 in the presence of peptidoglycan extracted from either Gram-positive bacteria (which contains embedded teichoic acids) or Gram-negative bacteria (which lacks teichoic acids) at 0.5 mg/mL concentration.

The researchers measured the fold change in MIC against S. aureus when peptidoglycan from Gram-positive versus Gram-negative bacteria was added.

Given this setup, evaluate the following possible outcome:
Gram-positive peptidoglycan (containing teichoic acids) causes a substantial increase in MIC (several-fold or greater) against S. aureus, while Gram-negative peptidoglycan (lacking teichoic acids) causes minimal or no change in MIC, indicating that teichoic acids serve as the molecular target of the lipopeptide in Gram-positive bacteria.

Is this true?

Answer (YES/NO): YES